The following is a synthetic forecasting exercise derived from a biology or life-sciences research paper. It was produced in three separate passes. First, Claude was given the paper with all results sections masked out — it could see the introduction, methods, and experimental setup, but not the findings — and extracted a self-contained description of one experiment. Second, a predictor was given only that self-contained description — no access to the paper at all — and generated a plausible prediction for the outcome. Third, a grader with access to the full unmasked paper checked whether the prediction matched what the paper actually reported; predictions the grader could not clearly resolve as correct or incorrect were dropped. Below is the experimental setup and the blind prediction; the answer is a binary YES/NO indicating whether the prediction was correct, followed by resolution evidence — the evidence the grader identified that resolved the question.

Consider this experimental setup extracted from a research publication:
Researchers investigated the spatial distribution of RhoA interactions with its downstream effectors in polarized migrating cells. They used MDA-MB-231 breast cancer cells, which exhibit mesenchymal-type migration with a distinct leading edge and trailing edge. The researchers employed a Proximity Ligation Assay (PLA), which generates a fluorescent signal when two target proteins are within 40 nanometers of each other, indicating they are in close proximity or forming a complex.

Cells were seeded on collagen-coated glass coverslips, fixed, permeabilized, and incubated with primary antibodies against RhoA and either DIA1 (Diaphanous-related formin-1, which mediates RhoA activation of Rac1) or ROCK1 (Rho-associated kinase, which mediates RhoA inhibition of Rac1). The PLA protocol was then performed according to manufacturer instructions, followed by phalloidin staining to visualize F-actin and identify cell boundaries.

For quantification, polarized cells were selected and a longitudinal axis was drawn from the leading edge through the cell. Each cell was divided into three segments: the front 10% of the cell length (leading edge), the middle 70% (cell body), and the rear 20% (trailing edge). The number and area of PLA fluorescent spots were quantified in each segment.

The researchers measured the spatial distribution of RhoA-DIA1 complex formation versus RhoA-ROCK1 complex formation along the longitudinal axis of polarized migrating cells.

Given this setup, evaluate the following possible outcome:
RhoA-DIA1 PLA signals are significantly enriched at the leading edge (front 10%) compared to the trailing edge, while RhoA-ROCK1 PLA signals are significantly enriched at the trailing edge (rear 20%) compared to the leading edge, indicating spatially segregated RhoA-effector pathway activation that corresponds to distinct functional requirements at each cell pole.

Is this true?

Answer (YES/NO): YES